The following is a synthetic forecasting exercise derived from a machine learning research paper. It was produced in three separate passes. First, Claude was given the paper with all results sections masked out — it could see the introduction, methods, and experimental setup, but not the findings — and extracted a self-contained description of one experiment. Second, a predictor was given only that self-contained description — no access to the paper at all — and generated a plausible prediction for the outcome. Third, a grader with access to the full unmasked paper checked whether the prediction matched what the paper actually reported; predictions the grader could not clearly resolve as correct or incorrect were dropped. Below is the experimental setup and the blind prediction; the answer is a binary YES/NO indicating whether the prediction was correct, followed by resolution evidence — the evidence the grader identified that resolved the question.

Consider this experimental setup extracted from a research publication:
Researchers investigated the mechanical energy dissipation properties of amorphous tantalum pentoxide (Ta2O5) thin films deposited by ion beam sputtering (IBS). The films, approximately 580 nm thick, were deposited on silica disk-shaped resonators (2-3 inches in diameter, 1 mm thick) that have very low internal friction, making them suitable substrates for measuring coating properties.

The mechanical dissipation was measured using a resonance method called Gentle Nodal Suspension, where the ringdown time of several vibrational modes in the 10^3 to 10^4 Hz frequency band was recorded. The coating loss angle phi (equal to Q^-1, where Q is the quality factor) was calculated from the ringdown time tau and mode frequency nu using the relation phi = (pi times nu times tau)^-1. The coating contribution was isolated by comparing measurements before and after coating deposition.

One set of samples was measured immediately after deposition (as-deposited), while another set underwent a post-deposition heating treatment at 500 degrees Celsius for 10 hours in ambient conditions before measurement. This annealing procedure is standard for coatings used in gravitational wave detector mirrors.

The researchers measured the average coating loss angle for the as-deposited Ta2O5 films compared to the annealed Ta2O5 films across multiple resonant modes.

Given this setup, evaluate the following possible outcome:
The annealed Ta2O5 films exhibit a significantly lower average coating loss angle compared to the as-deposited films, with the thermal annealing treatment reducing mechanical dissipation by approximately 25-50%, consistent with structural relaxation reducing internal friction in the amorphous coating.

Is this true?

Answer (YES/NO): YES